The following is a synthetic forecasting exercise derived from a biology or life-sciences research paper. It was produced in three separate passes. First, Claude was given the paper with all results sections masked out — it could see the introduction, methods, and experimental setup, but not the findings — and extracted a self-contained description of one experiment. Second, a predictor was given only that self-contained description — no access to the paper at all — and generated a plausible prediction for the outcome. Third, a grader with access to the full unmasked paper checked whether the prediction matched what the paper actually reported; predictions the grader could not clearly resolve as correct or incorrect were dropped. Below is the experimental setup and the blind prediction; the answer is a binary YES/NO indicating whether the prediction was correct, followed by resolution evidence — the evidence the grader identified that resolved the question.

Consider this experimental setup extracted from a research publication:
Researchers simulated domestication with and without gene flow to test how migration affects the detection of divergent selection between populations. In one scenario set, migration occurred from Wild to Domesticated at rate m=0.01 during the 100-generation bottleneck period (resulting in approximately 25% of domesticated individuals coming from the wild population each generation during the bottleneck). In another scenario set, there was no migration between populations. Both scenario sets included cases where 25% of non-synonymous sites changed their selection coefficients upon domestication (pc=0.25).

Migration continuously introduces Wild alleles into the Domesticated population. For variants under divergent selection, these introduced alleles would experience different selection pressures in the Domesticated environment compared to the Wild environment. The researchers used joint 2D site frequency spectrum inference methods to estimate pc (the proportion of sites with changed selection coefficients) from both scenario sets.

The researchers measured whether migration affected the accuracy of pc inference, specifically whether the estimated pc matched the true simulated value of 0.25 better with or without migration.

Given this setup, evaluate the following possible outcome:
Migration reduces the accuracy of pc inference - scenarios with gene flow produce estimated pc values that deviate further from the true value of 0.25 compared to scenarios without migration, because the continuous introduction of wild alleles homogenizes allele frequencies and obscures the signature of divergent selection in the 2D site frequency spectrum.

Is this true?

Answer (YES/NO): NO